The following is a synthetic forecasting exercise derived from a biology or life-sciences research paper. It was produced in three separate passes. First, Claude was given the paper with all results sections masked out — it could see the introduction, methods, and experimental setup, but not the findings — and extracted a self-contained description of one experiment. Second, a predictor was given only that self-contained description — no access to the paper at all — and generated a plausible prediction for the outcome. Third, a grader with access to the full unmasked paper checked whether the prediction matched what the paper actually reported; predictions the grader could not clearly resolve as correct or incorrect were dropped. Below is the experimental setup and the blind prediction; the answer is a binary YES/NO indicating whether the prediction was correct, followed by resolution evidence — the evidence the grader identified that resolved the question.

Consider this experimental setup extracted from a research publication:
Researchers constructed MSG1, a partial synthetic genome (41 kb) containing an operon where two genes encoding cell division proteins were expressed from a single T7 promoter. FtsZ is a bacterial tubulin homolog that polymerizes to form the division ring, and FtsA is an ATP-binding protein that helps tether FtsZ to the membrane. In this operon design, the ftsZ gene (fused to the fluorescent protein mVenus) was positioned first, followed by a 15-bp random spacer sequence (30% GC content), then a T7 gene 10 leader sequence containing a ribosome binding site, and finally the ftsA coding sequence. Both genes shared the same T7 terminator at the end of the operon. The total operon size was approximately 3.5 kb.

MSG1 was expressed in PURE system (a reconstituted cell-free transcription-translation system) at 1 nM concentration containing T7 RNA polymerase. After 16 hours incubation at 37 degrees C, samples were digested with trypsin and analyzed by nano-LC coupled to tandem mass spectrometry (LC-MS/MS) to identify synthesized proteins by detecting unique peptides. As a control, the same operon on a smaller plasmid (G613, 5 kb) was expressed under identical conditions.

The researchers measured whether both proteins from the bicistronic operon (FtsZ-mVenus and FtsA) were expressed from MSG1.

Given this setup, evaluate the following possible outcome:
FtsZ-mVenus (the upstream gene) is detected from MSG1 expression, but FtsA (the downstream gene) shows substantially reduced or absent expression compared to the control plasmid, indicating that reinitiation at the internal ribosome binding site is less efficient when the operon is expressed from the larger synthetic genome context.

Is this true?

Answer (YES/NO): NO